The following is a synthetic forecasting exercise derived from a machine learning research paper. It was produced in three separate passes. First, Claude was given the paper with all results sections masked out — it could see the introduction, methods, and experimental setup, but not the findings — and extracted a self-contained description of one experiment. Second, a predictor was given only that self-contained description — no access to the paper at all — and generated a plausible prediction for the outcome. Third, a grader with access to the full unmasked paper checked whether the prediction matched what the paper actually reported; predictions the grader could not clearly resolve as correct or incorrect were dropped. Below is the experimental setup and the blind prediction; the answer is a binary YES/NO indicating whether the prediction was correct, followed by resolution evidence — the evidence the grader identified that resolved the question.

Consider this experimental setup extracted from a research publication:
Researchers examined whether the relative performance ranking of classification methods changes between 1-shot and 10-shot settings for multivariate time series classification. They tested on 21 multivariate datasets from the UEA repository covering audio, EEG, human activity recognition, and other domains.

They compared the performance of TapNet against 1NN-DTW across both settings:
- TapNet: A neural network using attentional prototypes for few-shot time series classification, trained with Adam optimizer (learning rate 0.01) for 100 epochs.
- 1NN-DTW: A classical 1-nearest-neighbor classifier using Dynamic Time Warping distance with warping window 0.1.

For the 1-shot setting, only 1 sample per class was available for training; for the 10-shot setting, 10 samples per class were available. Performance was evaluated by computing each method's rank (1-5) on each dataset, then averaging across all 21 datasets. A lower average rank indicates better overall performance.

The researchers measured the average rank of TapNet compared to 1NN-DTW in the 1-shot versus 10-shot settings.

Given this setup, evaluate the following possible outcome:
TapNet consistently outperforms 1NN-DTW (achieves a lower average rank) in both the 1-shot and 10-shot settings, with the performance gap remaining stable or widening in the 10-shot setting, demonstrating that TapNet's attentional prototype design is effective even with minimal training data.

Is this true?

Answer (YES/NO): NO